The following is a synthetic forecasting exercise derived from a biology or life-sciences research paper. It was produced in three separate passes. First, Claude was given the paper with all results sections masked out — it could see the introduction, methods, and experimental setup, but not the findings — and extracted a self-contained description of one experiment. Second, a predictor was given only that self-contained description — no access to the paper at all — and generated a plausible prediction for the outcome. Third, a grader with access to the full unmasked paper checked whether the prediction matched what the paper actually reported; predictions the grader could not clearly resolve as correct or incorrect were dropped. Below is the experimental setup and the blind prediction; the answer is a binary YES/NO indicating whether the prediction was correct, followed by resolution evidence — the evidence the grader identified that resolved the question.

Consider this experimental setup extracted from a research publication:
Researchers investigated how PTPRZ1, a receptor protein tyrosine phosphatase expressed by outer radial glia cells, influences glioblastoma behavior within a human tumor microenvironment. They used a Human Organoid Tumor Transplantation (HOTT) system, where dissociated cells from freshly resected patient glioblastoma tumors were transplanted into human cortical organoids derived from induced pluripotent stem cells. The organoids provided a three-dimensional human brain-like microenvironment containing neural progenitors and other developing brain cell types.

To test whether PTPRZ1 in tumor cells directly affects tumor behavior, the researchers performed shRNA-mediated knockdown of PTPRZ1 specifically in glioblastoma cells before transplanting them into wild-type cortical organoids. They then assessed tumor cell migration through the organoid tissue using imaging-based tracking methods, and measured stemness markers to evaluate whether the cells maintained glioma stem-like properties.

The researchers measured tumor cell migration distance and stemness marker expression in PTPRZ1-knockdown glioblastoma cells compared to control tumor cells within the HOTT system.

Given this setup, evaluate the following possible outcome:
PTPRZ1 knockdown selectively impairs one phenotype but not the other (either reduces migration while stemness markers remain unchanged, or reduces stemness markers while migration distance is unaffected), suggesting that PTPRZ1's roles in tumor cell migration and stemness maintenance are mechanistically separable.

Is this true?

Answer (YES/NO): NO